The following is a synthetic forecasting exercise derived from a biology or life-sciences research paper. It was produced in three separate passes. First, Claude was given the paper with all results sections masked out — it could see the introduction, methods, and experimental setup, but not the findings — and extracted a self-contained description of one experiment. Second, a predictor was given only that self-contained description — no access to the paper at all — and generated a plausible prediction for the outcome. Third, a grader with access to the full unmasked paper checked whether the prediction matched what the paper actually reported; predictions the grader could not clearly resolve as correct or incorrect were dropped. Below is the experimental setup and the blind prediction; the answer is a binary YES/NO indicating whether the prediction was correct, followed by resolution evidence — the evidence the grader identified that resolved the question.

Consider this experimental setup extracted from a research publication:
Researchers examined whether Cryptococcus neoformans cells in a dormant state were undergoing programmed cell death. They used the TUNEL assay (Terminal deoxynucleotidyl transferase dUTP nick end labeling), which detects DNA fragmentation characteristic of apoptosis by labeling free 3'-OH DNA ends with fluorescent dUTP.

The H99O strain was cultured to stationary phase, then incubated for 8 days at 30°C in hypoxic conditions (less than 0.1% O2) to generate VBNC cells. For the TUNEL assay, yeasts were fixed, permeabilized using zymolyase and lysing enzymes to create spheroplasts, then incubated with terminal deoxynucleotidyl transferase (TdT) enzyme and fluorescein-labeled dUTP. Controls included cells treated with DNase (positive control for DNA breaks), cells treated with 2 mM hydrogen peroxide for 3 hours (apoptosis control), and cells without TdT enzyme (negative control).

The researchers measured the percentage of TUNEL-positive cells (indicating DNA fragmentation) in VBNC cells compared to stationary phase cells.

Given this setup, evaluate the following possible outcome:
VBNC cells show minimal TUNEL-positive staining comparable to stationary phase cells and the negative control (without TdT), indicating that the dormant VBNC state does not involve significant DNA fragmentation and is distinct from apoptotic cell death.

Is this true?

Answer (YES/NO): YES